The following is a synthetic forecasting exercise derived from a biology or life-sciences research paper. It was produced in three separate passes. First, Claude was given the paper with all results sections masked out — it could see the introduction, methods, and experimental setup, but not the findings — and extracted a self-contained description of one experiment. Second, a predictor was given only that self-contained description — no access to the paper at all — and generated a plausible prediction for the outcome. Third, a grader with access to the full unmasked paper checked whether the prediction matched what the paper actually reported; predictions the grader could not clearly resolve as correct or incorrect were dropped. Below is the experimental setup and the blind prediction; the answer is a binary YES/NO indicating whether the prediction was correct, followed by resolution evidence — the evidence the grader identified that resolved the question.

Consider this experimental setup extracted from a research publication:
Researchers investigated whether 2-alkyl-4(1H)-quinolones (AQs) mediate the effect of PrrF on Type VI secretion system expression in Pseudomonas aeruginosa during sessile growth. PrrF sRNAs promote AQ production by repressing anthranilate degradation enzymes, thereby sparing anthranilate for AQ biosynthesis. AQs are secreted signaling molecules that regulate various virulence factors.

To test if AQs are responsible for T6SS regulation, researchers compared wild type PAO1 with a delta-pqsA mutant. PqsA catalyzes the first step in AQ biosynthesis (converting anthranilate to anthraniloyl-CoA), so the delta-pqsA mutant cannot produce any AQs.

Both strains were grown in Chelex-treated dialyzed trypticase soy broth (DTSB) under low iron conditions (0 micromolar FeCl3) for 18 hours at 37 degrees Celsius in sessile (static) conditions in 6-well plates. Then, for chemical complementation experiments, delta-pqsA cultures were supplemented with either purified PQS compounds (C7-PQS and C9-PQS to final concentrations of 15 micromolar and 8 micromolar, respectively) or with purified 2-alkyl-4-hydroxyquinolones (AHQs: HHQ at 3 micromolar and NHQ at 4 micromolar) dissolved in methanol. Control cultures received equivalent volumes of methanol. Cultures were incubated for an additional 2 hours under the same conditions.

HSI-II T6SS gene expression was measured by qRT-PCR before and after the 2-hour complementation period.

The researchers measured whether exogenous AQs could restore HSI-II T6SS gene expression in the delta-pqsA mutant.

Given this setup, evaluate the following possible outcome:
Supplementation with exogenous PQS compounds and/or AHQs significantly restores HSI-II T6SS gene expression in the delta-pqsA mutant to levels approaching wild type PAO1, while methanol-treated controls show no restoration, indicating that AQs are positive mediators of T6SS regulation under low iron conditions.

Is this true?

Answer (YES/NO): NO